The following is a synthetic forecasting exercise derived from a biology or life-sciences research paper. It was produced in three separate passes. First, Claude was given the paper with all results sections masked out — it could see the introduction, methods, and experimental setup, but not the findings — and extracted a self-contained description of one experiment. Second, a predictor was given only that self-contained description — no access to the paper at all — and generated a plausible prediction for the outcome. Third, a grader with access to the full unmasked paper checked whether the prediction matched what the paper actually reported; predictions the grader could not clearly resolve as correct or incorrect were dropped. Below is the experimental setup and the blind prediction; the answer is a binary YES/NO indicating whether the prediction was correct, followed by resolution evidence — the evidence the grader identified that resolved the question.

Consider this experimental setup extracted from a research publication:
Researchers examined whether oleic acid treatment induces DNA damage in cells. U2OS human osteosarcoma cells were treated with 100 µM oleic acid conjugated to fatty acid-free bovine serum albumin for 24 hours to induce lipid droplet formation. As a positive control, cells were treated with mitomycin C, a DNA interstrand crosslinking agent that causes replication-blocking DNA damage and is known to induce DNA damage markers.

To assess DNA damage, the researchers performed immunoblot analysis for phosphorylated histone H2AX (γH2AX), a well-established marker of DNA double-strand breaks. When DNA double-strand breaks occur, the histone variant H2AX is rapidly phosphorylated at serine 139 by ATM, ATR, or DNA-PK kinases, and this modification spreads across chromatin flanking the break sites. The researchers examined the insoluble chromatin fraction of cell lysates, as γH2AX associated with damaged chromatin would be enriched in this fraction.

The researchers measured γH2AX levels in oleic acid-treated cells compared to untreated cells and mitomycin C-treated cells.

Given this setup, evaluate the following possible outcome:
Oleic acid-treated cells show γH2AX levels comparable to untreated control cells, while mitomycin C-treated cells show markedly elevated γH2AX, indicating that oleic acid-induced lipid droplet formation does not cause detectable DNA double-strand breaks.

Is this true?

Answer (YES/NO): YES